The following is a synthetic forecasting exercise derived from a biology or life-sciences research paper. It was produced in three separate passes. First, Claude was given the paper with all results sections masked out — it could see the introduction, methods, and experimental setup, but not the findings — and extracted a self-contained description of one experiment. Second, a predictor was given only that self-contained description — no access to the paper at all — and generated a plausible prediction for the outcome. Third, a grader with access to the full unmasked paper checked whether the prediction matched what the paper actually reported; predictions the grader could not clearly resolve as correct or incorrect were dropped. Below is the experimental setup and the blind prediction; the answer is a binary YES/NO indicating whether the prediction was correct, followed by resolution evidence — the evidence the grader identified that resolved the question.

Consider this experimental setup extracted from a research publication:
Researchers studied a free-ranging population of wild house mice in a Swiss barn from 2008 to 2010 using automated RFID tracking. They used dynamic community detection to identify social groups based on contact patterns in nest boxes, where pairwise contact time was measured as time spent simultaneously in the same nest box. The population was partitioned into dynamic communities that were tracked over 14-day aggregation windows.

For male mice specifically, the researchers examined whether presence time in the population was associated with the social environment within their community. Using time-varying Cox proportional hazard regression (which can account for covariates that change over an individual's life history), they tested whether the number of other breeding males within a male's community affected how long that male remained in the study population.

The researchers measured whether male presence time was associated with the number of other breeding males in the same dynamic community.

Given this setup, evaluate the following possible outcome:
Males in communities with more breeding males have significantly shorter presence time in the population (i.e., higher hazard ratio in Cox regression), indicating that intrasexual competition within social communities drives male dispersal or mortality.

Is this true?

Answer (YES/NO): NO